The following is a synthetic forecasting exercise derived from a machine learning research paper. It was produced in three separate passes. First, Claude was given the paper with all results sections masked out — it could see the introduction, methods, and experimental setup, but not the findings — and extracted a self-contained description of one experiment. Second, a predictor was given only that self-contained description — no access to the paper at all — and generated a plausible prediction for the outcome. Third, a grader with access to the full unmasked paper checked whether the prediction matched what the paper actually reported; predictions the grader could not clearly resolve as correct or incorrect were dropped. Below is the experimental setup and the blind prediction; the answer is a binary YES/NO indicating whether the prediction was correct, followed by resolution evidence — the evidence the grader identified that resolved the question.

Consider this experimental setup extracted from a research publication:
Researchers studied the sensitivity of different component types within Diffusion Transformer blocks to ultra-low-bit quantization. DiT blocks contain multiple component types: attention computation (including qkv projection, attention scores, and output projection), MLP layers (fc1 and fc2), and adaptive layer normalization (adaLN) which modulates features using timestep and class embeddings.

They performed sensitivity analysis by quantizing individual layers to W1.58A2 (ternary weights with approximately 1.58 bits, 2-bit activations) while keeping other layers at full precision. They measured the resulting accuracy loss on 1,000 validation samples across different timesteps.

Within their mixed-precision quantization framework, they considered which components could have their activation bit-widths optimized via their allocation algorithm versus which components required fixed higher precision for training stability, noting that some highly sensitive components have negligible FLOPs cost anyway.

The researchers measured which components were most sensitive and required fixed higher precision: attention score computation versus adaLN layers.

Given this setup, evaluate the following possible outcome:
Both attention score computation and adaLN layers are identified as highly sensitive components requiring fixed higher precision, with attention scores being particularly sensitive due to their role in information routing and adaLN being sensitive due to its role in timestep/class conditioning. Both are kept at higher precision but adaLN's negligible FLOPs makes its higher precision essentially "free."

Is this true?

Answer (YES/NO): YES